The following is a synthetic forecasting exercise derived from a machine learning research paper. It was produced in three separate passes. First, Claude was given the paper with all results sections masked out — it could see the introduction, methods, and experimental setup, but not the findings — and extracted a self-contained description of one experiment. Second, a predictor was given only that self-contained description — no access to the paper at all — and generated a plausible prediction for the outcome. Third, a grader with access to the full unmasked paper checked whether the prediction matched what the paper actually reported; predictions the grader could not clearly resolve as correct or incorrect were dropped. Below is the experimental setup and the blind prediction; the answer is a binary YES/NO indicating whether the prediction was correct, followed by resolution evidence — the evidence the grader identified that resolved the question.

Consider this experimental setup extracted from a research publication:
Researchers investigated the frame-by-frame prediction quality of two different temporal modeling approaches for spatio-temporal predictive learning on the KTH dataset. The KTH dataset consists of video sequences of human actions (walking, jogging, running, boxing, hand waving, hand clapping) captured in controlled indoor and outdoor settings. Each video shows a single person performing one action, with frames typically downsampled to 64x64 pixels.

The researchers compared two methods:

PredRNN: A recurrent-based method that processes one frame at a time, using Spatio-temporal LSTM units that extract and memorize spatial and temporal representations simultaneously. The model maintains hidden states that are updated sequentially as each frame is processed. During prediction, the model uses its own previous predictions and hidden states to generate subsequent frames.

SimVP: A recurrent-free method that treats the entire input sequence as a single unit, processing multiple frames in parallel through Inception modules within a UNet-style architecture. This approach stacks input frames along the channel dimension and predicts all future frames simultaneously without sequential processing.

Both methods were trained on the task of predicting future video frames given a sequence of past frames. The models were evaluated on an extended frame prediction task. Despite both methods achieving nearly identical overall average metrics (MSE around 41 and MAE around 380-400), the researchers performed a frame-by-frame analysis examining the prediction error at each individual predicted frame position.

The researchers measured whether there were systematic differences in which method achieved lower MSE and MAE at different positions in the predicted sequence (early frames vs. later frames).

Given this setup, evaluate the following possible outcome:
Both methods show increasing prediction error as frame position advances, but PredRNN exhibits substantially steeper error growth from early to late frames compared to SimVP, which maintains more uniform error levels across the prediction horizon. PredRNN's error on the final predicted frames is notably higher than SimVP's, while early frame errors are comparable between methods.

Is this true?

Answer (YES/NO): NO